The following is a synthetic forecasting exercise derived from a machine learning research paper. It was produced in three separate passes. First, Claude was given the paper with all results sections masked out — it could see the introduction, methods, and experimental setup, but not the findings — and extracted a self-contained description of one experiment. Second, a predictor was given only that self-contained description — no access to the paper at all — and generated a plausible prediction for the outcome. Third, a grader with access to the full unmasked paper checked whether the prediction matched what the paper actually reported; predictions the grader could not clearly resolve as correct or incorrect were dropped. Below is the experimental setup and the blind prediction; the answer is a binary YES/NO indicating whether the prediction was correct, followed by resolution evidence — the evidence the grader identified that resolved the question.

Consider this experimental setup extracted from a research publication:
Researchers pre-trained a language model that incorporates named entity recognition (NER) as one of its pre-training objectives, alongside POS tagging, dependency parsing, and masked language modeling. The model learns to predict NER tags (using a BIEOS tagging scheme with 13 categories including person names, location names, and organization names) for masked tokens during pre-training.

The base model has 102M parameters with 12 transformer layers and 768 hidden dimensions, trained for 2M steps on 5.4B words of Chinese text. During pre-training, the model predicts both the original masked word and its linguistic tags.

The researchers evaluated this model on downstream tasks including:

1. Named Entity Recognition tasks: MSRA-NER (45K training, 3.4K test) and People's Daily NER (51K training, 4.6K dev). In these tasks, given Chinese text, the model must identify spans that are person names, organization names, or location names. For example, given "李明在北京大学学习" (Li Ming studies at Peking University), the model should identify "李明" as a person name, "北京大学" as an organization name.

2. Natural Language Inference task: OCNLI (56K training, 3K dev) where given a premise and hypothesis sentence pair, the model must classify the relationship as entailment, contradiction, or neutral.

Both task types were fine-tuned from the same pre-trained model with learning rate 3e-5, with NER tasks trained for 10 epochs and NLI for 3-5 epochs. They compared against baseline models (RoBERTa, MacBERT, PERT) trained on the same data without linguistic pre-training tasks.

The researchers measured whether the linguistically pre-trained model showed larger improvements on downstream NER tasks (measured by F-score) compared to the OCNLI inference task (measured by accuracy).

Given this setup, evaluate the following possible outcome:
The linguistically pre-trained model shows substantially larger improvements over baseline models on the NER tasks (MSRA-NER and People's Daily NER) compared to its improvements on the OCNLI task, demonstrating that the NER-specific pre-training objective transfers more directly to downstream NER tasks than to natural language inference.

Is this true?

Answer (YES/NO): NO